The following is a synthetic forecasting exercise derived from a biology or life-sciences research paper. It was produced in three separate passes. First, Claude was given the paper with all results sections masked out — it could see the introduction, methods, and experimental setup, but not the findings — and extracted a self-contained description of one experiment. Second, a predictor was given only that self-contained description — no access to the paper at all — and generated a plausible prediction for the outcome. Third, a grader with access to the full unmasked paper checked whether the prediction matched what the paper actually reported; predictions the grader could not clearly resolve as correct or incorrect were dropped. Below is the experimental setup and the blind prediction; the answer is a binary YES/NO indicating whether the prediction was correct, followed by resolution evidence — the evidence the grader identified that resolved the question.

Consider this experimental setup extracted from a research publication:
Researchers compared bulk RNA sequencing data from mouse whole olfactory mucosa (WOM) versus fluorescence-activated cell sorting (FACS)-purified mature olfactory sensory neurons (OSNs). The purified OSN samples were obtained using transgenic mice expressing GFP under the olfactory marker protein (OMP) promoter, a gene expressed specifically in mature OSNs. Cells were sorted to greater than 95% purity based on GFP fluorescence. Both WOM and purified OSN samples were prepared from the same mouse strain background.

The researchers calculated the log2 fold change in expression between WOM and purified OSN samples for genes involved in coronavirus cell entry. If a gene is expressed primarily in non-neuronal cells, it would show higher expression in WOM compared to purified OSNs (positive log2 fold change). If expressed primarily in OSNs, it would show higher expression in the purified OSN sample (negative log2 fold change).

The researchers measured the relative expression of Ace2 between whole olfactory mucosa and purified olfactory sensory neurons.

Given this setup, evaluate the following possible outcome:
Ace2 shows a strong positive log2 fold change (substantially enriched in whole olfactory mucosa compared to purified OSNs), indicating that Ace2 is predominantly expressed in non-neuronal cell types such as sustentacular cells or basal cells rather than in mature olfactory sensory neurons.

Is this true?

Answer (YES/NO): YES